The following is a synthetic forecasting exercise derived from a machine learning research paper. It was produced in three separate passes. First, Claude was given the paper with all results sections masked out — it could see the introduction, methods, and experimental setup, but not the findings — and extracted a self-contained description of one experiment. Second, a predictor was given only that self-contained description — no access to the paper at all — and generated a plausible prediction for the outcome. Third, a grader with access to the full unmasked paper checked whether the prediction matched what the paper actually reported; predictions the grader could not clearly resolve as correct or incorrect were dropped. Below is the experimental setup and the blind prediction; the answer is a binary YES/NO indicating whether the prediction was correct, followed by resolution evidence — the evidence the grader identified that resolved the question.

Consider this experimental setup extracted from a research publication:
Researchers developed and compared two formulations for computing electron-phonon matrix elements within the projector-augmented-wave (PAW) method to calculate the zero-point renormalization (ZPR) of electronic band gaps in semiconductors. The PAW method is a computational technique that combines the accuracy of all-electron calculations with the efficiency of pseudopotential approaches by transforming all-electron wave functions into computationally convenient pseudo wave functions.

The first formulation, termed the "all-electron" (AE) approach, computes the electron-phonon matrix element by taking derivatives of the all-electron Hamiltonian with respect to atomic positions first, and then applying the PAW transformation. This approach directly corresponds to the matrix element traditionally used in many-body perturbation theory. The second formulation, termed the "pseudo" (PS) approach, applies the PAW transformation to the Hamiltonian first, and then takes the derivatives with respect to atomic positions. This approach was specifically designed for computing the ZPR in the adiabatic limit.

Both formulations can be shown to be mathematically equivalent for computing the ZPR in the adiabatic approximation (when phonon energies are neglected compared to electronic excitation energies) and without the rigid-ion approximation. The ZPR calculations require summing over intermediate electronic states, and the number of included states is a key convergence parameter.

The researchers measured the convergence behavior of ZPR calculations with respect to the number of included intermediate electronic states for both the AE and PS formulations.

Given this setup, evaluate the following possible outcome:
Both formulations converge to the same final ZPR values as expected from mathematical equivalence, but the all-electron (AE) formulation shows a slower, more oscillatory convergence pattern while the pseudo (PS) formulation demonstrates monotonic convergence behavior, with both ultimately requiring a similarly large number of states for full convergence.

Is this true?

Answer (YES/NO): NO